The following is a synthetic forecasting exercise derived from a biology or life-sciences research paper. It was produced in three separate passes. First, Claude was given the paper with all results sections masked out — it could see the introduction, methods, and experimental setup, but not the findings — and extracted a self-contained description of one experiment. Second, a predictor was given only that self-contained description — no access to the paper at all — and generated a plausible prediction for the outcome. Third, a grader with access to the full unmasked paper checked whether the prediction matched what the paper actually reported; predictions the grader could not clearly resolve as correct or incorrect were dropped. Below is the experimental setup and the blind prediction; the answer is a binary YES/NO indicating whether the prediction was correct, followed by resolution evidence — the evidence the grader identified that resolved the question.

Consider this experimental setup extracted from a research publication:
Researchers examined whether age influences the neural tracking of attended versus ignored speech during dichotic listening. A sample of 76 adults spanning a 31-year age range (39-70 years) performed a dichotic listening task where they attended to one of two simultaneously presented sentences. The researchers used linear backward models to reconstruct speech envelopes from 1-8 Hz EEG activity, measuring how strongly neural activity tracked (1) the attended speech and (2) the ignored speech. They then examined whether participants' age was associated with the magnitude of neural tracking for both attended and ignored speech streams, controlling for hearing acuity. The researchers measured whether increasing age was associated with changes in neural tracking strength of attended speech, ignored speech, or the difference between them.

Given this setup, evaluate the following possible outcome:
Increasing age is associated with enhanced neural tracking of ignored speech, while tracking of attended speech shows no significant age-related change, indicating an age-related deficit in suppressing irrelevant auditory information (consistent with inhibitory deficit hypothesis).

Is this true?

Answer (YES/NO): NO